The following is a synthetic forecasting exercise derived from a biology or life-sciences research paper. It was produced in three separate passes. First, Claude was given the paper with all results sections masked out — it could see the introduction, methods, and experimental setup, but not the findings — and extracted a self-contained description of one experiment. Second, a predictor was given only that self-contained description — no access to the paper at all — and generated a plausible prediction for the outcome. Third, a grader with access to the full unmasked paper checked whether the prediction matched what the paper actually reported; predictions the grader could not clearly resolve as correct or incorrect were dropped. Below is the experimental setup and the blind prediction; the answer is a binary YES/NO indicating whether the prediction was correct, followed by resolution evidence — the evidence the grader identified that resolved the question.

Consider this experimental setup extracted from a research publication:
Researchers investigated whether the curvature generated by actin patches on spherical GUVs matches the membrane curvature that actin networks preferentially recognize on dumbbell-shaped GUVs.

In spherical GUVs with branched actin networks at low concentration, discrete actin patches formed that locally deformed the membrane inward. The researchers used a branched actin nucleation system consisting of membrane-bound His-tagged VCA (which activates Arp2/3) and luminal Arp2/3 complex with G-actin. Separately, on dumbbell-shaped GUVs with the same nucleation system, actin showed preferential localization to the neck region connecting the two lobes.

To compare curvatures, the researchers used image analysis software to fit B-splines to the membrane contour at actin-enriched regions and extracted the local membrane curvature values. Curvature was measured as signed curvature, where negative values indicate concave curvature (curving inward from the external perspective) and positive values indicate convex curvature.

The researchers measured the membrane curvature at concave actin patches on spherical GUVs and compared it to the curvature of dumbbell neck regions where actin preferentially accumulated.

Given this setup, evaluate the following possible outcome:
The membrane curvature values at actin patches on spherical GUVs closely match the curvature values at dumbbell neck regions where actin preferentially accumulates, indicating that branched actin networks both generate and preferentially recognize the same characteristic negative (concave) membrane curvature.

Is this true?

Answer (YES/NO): YES